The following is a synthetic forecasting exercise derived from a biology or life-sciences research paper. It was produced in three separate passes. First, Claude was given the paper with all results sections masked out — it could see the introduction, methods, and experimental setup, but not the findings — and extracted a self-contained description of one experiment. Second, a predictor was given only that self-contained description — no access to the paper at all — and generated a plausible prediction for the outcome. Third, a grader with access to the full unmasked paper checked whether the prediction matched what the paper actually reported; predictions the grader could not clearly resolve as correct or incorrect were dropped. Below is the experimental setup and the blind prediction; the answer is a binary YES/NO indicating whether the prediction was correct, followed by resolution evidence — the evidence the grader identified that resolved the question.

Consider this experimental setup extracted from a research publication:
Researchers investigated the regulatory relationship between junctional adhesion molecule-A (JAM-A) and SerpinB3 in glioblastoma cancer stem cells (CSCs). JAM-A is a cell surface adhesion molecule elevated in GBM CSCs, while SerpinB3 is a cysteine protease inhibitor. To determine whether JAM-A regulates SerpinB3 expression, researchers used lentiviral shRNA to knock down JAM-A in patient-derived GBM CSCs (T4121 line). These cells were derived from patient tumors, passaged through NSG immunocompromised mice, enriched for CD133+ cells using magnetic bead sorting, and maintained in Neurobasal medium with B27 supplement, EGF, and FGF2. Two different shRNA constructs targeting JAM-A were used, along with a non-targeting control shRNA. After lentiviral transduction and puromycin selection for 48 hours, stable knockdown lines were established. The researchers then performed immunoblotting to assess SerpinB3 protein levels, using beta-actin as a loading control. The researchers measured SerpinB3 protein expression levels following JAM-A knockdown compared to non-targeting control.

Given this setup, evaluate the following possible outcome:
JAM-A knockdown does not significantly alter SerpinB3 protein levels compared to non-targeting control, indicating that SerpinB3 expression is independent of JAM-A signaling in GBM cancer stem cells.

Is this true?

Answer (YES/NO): NO